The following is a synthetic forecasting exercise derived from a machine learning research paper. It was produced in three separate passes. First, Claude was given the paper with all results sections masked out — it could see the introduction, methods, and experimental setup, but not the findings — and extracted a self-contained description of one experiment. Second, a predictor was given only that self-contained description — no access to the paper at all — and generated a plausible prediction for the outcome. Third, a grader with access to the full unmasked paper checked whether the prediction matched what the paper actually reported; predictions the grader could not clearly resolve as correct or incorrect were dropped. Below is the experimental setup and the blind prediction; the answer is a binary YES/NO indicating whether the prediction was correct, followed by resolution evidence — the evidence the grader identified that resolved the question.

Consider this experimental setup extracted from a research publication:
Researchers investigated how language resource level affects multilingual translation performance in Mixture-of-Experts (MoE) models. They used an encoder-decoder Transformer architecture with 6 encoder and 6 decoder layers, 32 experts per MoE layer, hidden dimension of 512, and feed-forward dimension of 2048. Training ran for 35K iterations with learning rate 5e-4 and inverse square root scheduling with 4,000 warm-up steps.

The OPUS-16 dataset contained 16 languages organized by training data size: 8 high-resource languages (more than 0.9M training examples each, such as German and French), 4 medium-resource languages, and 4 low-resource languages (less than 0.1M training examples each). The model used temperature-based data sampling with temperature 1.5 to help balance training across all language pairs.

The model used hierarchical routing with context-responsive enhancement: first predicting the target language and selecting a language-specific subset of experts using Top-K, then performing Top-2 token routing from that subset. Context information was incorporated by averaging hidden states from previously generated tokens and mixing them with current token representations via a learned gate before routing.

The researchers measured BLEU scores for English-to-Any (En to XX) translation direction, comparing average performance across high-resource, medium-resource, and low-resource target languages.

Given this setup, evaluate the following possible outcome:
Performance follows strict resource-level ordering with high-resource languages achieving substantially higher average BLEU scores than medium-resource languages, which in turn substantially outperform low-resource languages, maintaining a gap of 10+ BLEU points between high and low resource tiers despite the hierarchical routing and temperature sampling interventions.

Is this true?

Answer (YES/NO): NO